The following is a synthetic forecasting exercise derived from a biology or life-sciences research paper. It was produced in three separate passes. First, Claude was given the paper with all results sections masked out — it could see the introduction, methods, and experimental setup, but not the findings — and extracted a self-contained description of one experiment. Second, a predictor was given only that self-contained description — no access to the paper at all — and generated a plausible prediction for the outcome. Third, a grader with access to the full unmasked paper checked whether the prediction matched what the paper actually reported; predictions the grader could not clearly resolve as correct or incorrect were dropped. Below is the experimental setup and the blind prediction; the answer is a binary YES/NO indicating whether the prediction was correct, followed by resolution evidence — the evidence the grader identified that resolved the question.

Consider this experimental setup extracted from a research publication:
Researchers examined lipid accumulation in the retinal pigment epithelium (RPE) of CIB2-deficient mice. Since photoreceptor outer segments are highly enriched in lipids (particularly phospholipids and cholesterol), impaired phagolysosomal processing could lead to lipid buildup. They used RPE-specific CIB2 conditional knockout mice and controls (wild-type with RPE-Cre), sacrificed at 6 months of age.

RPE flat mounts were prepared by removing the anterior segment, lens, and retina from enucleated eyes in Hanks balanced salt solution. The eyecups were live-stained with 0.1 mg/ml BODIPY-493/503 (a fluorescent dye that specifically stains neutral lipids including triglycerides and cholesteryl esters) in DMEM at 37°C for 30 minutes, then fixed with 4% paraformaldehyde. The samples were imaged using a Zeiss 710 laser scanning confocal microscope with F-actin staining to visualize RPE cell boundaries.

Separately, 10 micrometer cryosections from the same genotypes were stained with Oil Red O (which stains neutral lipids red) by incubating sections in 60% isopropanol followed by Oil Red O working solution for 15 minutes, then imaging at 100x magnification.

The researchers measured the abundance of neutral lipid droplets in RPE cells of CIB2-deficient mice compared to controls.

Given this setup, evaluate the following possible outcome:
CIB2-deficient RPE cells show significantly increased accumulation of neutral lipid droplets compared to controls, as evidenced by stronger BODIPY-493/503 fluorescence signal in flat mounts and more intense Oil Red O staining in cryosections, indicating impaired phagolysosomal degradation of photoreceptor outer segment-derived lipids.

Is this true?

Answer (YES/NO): YES